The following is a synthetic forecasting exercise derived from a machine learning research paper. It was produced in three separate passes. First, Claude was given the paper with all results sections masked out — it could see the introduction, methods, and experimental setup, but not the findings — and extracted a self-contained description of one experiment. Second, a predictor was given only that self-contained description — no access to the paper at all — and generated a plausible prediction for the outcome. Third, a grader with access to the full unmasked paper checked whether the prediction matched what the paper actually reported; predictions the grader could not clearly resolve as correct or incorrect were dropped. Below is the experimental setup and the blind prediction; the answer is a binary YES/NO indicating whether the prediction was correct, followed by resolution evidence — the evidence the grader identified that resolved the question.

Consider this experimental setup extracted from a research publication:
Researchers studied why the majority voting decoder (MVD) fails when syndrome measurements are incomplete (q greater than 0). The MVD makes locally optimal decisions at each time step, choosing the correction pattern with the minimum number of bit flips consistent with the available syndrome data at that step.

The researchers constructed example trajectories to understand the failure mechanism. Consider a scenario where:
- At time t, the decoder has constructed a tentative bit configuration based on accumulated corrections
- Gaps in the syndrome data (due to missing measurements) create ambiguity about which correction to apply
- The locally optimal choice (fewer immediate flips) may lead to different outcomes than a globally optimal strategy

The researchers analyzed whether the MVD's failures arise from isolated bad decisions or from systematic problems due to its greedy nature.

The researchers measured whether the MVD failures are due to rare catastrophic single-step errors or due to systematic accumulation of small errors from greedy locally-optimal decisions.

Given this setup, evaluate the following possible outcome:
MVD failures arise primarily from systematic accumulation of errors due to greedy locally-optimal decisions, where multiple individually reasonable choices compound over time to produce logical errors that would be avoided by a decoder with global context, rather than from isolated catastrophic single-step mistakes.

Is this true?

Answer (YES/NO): YES